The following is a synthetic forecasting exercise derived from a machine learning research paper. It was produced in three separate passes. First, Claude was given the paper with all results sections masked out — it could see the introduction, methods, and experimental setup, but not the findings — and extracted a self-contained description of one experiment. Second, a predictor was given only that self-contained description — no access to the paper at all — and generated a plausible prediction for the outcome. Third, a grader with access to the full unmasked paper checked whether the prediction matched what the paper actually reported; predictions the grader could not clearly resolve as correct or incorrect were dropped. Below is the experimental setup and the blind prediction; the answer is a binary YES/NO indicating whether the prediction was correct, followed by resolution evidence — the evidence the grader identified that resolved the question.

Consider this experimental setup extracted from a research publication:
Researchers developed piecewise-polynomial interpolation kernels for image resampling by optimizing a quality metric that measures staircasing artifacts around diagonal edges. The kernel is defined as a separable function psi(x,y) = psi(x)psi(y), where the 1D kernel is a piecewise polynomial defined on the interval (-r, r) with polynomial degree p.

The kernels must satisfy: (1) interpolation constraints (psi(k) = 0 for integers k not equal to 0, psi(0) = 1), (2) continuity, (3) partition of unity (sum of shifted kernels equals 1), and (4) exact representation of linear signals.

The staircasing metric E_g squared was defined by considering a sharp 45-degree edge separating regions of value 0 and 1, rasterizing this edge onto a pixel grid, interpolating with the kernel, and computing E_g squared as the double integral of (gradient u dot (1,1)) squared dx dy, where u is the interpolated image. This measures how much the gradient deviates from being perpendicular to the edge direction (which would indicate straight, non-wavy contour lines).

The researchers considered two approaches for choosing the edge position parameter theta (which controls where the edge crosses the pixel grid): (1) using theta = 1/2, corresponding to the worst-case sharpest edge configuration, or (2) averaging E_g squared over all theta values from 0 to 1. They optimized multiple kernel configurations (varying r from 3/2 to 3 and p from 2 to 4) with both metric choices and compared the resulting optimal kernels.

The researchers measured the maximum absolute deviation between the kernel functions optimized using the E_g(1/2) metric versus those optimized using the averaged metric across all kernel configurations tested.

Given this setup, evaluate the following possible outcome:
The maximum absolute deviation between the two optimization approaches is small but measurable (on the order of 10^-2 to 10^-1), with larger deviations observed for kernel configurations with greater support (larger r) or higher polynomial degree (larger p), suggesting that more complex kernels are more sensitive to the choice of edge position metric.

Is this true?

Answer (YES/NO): NO